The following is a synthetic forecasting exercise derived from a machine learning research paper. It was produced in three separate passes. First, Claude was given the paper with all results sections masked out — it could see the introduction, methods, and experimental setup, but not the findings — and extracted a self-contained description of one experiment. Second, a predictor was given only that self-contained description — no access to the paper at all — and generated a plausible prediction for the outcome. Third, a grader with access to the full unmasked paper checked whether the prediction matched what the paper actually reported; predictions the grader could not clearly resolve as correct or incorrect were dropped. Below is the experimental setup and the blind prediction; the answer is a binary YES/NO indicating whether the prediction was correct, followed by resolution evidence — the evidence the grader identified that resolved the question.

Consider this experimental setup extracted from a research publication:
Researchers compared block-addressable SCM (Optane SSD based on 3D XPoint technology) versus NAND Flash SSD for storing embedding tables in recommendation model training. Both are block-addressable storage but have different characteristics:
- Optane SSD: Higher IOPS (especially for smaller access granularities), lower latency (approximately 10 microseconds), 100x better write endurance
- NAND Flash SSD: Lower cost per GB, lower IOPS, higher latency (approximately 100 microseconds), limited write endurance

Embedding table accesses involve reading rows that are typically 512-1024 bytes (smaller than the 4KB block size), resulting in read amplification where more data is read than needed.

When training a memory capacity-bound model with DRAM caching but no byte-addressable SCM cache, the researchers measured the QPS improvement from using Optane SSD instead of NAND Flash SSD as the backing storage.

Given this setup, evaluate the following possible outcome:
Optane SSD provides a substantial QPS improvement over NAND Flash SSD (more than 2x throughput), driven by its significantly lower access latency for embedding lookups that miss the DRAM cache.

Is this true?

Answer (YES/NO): YES